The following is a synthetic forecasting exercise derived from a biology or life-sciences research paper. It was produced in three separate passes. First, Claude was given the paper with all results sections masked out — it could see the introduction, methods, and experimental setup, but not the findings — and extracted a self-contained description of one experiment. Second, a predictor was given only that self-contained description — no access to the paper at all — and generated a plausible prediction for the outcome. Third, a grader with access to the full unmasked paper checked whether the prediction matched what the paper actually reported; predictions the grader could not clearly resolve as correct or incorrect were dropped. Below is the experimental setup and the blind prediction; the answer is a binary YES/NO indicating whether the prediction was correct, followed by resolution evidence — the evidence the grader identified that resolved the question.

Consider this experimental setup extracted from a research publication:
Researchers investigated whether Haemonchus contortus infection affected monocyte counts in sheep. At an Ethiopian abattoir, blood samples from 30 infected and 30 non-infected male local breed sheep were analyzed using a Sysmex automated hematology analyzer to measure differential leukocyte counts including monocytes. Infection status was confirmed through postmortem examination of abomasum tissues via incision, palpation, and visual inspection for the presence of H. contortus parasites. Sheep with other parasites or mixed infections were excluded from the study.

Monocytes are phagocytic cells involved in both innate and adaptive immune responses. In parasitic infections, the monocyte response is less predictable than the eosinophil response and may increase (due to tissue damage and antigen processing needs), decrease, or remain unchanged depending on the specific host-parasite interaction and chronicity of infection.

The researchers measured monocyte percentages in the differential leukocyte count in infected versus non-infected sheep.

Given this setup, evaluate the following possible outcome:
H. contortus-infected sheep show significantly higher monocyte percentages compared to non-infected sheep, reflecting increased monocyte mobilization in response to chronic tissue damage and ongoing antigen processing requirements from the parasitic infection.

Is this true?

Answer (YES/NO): YES